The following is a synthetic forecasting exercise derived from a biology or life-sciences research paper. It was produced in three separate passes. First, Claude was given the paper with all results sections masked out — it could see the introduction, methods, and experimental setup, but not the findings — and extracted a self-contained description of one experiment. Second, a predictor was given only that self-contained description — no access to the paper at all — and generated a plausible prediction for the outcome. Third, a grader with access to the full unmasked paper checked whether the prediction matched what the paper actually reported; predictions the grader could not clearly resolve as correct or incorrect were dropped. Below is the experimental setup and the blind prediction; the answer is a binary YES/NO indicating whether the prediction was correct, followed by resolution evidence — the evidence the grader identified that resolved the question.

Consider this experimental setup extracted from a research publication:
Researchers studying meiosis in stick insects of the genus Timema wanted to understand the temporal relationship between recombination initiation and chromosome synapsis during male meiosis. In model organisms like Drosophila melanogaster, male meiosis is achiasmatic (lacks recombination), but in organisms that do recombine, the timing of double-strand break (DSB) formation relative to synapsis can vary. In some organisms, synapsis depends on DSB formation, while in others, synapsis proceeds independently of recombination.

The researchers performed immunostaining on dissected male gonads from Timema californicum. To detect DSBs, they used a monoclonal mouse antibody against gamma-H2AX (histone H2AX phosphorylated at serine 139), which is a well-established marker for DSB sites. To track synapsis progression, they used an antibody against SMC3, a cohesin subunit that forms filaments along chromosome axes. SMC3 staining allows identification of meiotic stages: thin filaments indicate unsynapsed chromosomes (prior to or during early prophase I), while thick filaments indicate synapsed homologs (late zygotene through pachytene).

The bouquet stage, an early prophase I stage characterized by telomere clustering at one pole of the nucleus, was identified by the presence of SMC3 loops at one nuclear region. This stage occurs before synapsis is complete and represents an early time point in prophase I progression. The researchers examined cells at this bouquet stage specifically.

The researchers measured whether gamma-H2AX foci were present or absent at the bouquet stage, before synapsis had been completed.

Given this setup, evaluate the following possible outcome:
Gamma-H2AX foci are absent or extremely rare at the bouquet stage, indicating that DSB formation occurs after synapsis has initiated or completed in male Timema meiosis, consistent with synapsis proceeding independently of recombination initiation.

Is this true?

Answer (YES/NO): NO